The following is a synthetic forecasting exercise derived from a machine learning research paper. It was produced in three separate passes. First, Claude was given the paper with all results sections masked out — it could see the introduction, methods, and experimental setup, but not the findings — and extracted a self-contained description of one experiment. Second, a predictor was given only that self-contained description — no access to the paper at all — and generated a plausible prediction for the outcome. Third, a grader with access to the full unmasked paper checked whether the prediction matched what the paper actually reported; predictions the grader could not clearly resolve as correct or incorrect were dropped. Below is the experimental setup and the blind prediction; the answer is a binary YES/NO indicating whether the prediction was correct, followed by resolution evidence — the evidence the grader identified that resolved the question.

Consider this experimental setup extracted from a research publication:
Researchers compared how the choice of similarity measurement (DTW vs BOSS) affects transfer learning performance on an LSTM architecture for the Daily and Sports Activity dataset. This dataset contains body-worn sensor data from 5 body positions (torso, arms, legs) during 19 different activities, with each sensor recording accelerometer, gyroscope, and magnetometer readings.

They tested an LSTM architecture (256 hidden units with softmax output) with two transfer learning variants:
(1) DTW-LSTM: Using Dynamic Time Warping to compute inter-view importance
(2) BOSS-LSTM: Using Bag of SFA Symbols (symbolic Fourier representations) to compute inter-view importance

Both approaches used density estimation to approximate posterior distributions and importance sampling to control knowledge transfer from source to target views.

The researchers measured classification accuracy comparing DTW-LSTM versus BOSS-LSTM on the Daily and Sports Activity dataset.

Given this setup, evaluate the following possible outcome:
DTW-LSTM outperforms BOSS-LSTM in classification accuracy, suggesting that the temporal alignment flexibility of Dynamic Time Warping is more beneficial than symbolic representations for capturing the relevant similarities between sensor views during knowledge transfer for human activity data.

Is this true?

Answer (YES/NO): YES